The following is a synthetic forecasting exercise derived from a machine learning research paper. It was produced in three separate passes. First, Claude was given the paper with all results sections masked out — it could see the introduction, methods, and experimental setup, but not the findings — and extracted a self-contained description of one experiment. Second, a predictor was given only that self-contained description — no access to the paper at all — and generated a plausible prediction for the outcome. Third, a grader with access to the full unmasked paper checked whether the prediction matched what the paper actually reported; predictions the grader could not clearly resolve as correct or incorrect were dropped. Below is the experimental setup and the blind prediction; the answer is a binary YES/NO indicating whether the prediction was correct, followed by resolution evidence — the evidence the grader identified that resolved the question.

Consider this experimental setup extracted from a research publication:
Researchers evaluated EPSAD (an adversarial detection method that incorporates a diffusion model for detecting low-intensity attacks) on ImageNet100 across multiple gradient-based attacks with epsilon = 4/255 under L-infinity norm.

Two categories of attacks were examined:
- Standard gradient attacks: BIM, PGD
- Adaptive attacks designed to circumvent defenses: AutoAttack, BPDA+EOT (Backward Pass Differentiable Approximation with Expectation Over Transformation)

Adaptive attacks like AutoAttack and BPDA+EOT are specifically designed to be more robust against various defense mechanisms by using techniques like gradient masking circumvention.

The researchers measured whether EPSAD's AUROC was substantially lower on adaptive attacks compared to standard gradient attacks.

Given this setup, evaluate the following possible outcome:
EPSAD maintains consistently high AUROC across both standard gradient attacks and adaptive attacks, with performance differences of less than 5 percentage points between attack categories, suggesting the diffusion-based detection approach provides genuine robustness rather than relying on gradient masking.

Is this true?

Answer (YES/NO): YES